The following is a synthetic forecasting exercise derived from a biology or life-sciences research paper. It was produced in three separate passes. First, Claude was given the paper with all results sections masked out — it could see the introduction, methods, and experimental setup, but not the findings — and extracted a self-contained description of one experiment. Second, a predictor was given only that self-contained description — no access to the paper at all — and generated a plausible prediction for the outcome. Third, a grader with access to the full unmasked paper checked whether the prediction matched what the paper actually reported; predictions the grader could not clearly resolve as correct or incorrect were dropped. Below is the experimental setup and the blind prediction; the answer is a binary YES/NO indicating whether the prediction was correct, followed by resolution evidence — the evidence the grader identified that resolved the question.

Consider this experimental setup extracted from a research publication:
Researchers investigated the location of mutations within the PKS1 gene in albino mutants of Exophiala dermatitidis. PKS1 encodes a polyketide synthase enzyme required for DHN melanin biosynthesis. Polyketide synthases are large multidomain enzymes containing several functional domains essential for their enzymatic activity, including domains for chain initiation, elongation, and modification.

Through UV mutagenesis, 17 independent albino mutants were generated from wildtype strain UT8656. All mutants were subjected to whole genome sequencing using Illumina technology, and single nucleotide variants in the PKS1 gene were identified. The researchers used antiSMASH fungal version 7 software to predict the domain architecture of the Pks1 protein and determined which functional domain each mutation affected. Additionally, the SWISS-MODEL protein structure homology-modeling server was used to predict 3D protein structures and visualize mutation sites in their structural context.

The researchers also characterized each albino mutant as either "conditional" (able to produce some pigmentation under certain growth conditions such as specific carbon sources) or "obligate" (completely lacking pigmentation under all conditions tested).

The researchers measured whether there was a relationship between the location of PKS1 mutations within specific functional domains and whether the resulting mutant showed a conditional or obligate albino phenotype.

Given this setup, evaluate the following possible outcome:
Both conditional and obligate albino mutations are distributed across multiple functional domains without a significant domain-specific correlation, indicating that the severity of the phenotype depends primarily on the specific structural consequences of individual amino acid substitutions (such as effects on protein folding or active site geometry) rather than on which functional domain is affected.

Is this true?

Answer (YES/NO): NO